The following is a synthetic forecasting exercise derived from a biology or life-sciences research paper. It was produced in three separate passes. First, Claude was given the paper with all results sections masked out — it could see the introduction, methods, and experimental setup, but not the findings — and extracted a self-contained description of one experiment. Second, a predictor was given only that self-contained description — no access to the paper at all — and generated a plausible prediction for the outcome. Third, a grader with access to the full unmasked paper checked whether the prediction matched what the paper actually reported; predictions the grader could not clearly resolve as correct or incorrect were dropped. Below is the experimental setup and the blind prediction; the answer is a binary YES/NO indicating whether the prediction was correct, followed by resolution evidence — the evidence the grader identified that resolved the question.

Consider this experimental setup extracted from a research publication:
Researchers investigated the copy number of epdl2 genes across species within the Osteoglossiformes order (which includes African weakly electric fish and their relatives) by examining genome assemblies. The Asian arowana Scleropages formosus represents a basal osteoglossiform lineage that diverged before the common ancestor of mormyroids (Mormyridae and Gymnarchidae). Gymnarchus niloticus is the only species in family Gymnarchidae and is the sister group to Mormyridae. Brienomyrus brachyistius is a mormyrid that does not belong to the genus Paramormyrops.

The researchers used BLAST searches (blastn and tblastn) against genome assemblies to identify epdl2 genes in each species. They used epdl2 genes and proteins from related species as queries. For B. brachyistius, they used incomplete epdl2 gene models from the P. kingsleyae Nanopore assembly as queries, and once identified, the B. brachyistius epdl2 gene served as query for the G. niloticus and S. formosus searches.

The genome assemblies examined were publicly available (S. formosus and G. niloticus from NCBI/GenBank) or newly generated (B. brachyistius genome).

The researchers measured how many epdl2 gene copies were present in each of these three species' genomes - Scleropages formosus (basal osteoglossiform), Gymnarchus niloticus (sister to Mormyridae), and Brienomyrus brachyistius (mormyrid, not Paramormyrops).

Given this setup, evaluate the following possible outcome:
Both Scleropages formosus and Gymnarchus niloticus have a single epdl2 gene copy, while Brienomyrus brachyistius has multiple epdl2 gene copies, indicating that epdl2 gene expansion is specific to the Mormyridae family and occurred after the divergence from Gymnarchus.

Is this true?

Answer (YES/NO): NO